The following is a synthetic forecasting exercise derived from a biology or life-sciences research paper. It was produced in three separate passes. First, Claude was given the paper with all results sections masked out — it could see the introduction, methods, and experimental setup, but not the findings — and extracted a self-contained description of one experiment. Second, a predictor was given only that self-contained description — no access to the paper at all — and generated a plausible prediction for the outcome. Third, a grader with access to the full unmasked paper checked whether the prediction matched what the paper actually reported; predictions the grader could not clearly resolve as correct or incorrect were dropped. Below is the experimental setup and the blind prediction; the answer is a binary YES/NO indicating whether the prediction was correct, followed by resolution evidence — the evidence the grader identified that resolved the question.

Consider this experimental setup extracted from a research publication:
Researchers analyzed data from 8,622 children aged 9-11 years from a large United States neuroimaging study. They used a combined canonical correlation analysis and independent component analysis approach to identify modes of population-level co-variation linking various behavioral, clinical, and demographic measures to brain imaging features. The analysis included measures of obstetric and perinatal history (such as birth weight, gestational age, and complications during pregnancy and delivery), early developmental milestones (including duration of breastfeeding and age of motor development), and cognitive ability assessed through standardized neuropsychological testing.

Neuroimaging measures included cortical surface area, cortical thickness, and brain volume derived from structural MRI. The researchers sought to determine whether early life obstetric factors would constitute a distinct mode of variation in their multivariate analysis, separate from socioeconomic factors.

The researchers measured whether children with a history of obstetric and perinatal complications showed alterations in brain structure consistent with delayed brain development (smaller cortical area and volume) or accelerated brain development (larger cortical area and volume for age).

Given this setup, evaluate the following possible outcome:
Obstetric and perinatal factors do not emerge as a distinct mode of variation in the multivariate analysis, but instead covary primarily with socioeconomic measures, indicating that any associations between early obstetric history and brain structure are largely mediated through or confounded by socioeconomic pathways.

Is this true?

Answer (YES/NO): NO